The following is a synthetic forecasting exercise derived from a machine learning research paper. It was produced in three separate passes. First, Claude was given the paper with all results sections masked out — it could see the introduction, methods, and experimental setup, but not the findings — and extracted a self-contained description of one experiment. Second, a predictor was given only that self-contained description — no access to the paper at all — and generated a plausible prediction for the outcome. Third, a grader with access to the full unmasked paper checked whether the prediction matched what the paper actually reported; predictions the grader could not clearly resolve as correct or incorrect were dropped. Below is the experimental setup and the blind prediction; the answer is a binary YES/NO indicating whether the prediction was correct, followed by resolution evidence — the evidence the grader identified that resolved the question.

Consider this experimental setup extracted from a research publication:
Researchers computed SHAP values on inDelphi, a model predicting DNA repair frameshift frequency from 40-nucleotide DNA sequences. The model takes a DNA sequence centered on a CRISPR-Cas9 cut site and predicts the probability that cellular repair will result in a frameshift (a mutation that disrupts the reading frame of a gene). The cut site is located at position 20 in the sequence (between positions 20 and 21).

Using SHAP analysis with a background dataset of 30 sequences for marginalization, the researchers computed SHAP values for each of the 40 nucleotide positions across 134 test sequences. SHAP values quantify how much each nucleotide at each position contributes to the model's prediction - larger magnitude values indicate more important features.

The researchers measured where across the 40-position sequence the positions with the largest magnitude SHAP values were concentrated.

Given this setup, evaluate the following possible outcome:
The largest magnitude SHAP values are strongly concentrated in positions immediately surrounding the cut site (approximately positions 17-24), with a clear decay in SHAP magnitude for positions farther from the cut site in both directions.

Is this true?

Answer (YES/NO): YES